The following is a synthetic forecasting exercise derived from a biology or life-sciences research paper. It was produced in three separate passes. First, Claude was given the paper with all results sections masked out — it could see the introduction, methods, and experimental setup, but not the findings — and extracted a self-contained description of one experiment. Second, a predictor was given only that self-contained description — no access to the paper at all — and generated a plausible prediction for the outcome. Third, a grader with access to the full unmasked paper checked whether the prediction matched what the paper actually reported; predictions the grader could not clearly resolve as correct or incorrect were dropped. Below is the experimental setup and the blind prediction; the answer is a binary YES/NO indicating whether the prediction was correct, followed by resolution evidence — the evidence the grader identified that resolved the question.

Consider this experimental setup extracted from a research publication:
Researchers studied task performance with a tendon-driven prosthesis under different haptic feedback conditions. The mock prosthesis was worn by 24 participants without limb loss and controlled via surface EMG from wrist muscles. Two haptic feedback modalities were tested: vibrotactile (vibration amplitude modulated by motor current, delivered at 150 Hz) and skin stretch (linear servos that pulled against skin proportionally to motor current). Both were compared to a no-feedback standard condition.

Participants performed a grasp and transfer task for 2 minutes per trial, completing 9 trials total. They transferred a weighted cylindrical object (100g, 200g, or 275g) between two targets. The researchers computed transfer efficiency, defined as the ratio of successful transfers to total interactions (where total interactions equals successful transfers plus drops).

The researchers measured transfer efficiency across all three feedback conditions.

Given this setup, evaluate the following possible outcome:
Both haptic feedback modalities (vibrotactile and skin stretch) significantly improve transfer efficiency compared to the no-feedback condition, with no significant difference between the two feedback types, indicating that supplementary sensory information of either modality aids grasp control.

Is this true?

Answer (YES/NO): NO